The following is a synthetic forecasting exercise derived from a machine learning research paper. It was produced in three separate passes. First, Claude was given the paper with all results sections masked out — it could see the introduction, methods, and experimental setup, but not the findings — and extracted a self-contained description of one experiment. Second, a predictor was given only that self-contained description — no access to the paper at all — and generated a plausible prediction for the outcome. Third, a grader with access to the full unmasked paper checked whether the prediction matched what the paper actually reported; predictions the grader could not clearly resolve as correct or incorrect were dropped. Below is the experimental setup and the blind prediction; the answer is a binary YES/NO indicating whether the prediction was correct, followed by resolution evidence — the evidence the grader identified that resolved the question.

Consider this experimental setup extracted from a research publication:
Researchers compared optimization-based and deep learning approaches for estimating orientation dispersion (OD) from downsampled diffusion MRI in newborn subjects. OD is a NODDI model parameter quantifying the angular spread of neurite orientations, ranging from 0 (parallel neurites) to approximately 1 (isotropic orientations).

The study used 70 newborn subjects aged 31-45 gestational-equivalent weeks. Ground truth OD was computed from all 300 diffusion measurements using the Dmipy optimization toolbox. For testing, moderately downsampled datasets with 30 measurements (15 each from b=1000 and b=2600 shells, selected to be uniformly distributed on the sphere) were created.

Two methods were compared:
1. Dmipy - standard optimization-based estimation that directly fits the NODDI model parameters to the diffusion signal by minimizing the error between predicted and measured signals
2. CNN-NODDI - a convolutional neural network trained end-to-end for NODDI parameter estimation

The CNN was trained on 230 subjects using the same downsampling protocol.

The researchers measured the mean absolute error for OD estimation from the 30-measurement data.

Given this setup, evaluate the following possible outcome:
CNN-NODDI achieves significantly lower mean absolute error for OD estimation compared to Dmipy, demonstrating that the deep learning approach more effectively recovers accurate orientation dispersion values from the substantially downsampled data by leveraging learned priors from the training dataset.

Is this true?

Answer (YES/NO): YES